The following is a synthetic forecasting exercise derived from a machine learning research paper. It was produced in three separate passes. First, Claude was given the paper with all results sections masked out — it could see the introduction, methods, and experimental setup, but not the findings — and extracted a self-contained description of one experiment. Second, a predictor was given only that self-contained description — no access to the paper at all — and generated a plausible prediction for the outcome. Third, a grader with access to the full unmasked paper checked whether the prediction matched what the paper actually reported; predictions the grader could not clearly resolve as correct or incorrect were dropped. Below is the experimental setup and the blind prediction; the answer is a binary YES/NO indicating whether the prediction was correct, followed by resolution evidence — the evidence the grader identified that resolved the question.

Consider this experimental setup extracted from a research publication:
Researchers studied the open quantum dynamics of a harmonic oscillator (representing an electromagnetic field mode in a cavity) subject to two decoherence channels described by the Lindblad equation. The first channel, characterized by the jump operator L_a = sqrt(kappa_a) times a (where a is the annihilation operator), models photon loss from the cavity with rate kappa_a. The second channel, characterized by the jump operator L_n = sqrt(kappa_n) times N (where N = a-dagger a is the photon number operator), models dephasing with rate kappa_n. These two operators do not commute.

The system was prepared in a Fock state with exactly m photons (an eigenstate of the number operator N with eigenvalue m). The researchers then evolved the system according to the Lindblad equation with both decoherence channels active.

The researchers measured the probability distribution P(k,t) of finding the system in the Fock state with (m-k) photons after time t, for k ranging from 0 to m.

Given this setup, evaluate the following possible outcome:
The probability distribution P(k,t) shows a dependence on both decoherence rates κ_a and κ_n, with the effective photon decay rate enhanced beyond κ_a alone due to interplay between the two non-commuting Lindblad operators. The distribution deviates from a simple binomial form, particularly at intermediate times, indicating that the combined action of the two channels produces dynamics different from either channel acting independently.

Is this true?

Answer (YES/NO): NO